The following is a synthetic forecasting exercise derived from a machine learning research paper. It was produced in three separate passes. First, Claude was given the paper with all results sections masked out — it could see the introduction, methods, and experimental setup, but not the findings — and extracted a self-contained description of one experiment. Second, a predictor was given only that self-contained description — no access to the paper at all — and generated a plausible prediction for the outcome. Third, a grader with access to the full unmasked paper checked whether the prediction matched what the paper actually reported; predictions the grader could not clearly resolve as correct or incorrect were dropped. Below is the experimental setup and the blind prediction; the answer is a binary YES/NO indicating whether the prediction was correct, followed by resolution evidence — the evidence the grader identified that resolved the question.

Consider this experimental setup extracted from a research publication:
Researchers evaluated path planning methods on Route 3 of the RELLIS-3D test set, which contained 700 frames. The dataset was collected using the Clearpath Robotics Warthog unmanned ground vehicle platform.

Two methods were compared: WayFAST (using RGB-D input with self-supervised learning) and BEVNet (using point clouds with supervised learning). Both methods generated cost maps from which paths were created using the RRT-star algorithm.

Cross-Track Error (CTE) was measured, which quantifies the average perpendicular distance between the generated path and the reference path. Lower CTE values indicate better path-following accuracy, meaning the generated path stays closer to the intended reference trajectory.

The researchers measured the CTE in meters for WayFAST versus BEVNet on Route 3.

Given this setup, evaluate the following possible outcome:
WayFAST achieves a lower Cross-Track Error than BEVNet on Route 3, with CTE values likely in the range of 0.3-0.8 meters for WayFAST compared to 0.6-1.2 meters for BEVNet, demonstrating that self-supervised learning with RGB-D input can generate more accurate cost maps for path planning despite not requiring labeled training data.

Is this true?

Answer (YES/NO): NO